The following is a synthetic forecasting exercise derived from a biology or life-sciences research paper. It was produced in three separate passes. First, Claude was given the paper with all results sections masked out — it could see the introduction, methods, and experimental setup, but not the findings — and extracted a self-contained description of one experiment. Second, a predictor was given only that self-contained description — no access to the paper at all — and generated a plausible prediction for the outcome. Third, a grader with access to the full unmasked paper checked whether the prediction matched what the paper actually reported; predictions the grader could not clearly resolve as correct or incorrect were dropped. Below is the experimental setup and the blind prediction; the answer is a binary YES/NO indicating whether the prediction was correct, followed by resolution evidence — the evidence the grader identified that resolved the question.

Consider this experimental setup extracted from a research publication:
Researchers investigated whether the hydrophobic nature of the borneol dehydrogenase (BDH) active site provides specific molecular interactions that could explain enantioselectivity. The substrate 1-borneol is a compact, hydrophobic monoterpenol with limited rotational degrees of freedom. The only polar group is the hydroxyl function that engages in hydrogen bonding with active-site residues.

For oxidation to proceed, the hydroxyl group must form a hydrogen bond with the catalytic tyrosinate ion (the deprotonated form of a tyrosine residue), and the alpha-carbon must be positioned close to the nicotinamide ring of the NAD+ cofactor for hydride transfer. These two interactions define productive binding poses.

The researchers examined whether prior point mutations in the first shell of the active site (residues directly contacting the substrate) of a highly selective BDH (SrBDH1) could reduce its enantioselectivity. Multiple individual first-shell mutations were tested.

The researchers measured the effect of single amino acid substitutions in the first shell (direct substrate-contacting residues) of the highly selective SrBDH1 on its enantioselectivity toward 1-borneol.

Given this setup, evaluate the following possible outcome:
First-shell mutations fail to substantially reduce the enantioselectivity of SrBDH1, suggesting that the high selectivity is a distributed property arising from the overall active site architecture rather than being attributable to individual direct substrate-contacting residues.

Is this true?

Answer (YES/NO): YES